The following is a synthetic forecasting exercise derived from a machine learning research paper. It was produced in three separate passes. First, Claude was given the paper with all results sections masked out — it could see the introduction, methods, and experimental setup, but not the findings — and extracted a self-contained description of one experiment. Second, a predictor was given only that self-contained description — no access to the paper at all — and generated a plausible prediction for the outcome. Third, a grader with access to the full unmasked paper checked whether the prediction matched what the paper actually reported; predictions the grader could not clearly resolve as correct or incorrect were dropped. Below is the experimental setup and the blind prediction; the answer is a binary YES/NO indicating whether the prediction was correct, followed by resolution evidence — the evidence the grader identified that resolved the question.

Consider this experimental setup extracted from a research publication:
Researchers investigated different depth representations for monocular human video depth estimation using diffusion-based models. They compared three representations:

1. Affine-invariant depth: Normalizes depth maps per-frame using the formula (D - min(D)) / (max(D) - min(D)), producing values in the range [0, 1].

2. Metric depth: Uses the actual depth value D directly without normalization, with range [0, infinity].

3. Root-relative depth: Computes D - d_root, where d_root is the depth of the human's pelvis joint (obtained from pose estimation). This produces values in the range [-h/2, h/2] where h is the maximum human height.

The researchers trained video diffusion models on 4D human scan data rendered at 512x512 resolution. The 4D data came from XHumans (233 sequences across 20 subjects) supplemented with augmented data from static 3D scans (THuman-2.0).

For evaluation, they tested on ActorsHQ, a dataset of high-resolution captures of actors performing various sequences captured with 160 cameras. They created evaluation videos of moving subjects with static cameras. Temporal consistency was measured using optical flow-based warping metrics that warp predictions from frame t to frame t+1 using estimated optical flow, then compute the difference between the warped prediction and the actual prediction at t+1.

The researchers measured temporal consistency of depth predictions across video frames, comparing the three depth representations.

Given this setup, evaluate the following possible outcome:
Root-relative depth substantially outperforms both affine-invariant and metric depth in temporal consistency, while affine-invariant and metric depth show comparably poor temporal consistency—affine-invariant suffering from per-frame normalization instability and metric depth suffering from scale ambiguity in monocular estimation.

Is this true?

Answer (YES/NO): NO